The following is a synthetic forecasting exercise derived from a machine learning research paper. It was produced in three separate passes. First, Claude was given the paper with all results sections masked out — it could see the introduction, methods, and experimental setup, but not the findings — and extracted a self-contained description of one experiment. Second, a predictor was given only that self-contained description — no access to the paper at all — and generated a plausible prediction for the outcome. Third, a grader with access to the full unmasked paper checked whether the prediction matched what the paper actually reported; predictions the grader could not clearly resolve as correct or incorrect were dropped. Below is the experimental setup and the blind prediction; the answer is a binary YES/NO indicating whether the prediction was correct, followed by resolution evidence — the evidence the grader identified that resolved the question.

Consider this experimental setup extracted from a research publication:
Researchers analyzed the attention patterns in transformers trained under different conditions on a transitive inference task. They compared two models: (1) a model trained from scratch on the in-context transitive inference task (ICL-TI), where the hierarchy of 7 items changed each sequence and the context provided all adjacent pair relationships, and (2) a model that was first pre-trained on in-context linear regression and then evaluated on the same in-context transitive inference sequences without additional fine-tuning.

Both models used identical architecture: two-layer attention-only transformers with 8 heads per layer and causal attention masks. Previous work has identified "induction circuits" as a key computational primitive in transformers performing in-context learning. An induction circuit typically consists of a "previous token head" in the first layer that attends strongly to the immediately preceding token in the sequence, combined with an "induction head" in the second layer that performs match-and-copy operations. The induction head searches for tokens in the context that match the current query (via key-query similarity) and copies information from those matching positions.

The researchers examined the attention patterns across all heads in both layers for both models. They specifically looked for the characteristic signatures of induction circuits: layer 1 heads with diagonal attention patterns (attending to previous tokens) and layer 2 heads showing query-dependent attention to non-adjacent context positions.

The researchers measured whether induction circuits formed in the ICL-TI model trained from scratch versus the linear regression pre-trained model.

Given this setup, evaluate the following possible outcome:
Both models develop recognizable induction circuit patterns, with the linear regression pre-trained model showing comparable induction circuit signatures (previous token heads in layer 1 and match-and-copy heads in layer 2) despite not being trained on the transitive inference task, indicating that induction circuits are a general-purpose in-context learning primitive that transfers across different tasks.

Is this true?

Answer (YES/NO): NO